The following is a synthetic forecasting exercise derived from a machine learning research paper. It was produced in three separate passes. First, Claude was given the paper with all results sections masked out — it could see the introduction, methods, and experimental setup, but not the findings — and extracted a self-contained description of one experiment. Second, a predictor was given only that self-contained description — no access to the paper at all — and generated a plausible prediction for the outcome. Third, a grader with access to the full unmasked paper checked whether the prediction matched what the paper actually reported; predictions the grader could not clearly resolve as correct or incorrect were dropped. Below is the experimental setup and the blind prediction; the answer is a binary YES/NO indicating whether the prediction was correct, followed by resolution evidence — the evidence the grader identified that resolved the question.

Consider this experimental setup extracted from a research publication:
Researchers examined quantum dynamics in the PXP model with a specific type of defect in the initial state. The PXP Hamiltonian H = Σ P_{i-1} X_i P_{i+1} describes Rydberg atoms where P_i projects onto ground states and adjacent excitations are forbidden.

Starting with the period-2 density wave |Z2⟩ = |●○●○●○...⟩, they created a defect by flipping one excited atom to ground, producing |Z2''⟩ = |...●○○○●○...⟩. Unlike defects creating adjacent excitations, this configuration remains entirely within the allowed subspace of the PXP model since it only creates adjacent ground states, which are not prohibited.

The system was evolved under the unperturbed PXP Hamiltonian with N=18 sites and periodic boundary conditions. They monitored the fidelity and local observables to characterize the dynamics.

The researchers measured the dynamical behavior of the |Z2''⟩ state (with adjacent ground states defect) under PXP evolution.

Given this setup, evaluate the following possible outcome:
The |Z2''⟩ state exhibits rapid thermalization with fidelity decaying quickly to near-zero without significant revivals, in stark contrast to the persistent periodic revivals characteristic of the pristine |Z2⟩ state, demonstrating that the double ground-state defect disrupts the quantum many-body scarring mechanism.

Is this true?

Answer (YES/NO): YES